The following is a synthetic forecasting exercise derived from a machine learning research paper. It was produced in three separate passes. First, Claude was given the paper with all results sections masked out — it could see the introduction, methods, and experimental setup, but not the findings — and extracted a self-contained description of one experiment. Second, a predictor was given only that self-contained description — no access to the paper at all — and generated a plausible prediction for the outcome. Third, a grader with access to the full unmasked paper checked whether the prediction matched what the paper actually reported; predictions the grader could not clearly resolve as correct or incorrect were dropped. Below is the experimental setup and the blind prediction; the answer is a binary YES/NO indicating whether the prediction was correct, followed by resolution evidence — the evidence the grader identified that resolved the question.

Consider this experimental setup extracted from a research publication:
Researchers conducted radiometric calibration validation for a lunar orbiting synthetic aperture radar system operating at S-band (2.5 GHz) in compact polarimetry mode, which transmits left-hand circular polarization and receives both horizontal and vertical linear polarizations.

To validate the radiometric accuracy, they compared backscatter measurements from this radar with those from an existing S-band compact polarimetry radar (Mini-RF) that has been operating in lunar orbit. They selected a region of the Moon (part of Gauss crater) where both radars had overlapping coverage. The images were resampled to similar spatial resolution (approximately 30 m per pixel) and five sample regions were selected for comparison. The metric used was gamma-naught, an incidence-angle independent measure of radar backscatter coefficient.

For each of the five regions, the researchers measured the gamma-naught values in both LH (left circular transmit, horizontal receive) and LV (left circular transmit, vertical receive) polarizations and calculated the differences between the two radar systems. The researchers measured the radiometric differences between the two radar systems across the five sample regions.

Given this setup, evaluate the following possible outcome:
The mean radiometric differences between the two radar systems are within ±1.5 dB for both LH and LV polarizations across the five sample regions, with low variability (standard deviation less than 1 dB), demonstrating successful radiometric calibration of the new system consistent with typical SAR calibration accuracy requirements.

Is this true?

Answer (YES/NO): NO